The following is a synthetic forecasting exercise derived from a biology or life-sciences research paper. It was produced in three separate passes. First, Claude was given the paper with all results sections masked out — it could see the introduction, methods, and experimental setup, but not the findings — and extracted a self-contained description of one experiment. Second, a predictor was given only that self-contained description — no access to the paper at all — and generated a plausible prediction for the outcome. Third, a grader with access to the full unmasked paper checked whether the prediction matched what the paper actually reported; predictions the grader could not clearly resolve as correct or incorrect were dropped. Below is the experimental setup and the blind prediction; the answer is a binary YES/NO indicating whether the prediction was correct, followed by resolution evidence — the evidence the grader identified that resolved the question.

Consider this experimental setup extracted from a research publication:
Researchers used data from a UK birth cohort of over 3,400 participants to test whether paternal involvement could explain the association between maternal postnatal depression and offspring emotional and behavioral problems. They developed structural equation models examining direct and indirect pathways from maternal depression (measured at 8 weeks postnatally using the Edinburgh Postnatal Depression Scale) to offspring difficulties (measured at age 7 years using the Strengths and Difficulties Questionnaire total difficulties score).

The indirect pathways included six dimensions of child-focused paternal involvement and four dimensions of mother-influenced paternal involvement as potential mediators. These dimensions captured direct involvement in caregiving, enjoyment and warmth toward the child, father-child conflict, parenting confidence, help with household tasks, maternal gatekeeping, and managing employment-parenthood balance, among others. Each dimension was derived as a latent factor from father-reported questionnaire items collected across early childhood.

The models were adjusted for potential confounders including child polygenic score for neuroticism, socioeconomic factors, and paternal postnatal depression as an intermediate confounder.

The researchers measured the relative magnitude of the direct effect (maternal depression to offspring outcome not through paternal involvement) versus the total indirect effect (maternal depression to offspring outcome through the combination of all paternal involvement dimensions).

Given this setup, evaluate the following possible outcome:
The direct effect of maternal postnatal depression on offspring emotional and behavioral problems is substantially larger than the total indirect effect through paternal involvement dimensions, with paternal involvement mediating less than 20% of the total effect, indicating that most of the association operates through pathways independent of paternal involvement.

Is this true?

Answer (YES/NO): NO